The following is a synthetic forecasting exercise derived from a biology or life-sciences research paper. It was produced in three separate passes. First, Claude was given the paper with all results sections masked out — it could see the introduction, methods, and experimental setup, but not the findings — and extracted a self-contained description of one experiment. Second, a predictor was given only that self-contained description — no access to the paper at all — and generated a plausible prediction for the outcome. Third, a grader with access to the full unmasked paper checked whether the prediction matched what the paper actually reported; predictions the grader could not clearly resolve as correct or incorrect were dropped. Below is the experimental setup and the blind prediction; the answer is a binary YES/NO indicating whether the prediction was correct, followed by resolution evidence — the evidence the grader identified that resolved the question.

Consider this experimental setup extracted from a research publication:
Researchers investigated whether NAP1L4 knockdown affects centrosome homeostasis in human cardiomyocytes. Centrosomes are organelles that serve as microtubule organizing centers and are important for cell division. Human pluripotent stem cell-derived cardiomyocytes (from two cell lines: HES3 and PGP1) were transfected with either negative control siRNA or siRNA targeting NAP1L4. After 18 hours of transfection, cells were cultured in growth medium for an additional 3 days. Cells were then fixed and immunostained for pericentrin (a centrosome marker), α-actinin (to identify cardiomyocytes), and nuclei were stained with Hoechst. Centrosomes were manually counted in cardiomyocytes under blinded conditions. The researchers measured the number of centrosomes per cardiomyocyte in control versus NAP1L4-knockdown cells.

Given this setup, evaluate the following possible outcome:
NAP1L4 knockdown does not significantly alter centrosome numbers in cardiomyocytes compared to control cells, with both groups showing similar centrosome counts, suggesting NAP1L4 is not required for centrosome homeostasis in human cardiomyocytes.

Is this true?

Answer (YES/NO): NO